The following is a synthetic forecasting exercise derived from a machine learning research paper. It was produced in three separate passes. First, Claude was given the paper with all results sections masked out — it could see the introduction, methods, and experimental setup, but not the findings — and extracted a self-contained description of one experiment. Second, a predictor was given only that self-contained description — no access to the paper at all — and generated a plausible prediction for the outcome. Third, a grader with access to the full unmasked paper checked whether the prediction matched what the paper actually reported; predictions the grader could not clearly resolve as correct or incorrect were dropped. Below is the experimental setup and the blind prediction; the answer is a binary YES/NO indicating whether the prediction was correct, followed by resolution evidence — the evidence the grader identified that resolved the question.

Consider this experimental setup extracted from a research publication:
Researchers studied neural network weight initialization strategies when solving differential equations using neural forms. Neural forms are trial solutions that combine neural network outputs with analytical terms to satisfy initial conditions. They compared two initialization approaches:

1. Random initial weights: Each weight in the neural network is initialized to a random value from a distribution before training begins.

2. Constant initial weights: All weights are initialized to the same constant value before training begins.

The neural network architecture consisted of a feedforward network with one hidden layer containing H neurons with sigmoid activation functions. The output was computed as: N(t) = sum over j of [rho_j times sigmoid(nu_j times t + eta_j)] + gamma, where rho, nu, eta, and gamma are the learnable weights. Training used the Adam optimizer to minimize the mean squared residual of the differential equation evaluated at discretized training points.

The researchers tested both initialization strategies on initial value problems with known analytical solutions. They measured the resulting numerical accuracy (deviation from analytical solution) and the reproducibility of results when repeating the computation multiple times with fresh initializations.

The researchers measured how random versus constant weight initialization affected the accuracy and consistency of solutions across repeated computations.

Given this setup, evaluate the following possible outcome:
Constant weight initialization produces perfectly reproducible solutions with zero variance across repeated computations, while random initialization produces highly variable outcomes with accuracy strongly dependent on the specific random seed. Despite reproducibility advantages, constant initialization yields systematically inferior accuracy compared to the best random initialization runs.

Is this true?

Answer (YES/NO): YES